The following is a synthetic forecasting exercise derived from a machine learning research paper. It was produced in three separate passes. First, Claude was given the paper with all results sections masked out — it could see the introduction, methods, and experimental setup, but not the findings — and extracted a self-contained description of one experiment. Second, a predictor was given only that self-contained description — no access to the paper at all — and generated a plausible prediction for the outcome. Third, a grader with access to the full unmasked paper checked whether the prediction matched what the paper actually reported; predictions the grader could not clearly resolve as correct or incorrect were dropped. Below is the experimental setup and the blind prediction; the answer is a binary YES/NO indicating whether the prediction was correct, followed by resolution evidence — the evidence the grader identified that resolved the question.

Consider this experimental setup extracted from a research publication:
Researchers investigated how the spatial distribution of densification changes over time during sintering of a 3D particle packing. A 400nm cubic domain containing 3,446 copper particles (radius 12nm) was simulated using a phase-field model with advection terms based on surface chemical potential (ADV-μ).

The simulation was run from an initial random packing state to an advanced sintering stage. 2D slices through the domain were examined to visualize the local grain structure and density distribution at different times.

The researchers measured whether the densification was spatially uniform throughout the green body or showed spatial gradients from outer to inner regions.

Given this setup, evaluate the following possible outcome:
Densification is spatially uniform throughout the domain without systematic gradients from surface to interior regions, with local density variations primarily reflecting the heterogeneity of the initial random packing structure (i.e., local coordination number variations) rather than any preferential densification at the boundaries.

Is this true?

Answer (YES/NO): NO